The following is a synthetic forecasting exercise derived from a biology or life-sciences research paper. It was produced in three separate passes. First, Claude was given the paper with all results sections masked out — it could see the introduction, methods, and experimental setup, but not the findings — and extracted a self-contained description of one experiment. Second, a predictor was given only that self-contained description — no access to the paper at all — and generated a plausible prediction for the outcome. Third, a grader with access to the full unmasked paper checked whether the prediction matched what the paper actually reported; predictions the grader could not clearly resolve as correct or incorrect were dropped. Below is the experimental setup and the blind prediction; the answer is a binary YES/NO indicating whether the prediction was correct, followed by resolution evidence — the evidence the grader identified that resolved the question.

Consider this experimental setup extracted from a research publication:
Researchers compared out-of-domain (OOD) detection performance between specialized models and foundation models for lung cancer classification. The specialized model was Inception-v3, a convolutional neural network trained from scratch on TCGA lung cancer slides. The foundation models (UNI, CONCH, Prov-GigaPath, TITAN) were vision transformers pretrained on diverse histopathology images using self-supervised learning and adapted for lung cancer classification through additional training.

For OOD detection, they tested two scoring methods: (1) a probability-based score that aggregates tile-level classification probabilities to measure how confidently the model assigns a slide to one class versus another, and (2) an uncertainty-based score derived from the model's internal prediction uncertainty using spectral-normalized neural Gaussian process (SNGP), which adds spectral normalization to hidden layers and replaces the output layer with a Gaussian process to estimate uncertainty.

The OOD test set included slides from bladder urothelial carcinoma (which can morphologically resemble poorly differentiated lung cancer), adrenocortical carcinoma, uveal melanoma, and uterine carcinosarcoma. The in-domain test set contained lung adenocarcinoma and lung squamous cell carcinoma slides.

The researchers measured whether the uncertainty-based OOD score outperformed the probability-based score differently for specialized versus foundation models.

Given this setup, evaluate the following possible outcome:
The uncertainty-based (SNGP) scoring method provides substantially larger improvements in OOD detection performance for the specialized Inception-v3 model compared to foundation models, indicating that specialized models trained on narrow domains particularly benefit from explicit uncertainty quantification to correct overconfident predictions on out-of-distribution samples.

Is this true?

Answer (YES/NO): NO